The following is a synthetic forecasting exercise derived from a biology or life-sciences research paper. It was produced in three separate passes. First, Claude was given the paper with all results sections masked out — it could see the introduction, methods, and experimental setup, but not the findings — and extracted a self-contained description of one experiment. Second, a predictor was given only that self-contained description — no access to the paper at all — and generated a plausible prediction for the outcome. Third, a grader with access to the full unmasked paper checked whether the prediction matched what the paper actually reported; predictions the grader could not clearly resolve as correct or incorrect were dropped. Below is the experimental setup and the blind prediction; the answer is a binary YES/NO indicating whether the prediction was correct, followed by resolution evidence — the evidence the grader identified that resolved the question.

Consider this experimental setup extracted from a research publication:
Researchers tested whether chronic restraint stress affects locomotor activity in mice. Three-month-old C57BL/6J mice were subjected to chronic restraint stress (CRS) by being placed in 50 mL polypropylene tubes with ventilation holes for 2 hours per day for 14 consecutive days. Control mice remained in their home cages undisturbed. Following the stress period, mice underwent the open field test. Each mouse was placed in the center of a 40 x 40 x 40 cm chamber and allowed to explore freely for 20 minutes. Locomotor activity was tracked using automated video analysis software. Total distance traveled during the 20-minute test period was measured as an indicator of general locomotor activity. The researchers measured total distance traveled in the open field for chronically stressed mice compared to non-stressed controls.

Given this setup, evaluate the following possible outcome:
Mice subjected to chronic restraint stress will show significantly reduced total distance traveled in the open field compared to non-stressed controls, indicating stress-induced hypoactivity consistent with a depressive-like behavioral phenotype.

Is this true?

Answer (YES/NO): NO